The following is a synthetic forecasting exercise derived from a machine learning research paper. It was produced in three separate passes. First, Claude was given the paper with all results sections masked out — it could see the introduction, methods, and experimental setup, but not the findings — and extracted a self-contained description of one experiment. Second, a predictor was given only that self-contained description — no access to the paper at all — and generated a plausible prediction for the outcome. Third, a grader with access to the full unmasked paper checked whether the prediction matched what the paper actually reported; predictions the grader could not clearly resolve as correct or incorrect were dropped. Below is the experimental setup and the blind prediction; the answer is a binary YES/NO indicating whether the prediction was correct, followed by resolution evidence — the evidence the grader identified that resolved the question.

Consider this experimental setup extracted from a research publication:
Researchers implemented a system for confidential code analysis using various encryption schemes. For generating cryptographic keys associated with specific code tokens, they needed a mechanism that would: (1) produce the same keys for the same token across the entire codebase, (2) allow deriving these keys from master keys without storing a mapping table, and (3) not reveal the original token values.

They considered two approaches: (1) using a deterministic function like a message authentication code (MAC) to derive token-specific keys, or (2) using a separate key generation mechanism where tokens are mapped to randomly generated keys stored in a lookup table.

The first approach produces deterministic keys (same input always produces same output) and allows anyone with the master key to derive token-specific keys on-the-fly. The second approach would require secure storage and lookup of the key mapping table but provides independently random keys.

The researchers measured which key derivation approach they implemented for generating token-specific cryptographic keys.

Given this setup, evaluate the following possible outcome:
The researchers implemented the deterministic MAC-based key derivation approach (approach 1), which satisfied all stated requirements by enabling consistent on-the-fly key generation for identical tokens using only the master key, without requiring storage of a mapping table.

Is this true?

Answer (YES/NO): YES